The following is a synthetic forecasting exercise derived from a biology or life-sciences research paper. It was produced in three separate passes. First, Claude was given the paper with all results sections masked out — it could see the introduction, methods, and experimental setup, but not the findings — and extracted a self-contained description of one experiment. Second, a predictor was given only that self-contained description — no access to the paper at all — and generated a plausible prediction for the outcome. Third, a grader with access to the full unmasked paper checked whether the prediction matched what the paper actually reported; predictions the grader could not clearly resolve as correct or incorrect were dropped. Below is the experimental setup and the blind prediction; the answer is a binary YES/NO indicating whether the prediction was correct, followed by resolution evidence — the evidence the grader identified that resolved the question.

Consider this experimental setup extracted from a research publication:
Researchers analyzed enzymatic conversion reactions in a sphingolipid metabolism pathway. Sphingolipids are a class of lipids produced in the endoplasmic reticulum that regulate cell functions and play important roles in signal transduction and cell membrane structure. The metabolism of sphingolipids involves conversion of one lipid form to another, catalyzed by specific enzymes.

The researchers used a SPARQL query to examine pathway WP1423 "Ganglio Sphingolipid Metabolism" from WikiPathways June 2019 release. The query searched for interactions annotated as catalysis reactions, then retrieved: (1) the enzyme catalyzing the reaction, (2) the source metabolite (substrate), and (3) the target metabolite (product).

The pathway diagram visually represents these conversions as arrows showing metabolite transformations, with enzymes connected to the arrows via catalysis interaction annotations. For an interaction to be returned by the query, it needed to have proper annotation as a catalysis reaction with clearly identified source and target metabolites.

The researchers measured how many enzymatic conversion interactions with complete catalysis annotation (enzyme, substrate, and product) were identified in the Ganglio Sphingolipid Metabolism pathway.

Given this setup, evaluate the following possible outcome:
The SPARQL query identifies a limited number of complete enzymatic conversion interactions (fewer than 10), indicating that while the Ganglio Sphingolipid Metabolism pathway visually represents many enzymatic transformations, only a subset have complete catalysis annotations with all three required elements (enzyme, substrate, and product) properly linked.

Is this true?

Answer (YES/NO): YES